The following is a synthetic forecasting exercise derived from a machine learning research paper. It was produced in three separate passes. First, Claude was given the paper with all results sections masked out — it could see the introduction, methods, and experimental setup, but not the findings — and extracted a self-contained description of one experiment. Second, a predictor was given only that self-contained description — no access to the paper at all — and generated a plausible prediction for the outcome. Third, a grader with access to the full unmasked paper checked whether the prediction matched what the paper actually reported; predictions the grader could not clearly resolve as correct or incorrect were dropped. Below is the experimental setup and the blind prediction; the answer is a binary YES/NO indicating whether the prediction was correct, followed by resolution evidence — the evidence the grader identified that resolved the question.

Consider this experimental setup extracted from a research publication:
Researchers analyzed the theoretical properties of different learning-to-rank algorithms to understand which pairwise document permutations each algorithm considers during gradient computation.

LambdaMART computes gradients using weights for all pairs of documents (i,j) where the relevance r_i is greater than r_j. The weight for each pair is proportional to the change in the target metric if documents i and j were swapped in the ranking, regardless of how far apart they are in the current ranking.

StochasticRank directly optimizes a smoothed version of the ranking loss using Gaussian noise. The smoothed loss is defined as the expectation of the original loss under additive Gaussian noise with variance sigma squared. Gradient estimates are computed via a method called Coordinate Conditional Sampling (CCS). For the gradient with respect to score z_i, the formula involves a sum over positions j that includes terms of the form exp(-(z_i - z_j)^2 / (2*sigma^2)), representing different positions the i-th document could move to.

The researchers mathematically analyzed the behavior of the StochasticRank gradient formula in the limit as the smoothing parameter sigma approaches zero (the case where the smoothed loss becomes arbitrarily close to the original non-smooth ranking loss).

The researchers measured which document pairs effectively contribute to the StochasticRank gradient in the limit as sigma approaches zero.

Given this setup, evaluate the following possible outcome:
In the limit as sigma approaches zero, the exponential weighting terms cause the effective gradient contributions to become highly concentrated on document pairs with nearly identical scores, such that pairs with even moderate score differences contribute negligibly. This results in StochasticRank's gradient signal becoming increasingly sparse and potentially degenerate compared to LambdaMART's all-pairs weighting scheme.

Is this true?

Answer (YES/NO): NO